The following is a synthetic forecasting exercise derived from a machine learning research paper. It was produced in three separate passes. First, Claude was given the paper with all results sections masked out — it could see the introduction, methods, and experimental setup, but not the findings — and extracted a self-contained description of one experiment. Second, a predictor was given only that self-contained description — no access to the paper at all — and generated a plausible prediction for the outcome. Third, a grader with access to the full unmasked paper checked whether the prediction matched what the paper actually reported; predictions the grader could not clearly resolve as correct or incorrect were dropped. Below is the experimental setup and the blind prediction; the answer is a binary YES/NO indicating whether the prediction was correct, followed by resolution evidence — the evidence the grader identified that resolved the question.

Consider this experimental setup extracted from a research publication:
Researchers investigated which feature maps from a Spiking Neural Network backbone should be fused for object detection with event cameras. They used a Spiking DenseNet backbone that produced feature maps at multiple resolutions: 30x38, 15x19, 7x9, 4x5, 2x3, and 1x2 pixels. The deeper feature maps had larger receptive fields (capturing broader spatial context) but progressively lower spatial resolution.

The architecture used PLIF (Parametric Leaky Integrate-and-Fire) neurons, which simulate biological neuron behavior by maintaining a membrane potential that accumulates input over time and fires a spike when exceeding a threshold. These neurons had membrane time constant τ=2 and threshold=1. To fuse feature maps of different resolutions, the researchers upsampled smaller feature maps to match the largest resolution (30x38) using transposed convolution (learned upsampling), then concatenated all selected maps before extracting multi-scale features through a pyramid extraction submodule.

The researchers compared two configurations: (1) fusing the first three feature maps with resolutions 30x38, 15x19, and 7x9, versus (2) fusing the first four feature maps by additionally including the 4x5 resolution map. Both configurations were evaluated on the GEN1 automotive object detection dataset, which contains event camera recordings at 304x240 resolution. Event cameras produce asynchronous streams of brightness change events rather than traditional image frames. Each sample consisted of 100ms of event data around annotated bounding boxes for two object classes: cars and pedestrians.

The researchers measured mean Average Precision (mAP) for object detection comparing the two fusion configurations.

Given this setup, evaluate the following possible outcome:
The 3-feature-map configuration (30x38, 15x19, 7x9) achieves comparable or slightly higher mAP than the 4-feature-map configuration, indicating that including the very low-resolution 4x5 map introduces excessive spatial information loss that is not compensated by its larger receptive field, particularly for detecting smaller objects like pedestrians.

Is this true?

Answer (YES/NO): NO